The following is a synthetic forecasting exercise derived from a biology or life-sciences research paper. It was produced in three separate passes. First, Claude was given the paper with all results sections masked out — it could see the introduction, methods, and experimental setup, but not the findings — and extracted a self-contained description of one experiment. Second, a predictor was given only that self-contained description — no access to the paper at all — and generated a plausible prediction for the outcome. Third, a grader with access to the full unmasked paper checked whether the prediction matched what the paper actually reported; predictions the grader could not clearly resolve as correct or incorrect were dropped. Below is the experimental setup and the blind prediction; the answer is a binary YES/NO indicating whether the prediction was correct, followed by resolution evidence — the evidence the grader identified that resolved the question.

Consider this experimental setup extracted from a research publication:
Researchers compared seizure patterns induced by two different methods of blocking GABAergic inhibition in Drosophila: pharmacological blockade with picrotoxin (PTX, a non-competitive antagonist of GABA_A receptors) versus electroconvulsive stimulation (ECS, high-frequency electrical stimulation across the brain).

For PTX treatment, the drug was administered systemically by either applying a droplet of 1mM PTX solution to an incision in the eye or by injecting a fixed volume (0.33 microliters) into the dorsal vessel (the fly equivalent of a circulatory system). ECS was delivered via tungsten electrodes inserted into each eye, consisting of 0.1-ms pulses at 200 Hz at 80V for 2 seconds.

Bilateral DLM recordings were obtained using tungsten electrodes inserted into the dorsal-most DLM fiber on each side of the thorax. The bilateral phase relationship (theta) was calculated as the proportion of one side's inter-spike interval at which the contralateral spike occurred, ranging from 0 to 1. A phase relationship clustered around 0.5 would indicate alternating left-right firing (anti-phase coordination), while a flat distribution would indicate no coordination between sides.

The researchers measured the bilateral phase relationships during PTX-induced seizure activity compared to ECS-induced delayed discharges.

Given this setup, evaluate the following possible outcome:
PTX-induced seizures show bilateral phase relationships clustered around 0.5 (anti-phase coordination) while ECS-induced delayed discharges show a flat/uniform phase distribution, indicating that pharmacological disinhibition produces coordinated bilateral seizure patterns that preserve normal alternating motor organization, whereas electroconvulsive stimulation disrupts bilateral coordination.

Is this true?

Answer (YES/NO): NO